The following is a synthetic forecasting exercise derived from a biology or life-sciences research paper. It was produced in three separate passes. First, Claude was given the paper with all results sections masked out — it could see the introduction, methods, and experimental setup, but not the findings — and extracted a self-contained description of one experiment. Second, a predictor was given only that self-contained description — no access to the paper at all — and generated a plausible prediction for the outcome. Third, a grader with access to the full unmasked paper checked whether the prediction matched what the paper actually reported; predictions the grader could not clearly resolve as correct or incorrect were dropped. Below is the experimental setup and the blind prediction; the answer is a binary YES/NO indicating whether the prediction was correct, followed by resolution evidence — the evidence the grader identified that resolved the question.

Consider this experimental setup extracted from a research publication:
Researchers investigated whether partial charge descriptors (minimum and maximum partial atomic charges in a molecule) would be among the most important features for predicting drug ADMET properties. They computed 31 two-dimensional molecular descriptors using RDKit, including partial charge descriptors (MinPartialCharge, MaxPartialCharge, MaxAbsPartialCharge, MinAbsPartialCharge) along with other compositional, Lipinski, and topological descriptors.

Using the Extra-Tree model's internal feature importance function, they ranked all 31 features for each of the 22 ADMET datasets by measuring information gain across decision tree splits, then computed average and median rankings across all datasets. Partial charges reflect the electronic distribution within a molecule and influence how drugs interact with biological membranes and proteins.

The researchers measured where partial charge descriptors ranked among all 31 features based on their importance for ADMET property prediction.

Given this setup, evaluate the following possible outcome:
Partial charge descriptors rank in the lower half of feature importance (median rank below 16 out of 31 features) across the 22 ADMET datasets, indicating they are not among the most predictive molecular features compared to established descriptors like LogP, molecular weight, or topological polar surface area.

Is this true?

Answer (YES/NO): NO